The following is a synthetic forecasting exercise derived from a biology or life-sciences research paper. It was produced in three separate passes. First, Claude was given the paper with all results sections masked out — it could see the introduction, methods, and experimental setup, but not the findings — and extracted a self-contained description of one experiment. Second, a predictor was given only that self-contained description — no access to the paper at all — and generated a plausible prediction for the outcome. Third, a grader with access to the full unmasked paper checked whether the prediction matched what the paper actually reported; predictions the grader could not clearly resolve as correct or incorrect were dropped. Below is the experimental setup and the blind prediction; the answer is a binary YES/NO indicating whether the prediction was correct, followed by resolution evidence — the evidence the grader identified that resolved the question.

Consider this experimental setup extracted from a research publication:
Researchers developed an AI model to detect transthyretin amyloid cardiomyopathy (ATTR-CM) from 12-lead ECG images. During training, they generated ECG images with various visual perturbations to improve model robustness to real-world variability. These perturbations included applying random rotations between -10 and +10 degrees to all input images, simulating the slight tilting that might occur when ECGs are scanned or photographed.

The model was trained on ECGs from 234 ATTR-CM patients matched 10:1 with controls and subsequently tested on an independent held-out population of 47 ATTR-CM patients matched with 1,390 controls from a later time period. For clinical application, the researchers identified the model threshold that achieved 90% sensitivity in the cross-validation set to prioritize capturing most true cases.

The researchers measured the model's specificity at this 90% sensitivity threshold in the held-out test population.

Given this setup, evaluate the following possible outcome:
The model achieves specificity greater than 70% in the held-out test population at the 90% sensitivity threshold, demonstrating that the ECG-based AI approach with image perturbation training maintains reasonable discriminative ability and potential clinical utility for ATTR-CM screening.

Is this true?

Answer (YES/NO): YES